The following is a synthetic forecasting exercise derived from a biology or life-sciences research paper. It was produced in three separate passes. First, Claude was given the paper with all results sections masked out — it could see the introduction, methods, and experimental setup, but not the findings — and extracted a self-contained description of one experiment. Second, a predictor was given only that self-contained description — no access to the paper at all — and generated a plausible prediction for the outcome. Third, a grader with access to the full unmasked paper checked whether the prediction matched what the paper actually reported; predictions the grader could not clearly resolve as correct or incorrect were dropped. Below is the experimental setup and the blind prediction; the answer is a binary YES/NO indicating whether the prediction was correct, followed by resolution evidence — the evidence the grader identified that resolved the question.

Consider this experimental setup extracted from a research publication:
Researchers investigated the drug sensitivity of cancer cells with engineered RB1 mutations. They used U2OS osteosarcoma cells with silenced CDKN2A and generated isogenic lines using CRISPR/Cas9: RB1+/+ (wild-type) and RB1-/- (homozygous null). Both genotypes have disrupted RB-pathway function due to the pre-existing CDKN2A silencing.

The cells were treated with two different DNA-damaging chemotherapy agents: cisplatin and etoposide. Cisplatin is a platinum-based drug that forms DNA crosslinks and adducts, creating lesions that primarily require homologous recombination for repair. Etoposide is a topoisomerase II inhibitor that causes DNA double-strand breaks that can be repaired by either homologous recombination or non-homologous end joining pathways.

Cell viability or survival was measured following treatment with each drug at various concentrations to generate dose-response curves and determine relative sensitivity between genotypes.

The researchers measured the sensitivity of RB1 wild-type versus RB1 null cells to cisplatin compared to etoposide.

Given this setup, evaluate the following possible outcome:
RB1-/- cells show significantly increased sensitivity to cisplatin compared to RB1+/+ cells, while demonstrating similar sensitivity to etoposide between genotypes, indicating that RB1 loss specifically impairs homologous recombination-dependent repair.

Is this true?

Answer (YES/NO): YES